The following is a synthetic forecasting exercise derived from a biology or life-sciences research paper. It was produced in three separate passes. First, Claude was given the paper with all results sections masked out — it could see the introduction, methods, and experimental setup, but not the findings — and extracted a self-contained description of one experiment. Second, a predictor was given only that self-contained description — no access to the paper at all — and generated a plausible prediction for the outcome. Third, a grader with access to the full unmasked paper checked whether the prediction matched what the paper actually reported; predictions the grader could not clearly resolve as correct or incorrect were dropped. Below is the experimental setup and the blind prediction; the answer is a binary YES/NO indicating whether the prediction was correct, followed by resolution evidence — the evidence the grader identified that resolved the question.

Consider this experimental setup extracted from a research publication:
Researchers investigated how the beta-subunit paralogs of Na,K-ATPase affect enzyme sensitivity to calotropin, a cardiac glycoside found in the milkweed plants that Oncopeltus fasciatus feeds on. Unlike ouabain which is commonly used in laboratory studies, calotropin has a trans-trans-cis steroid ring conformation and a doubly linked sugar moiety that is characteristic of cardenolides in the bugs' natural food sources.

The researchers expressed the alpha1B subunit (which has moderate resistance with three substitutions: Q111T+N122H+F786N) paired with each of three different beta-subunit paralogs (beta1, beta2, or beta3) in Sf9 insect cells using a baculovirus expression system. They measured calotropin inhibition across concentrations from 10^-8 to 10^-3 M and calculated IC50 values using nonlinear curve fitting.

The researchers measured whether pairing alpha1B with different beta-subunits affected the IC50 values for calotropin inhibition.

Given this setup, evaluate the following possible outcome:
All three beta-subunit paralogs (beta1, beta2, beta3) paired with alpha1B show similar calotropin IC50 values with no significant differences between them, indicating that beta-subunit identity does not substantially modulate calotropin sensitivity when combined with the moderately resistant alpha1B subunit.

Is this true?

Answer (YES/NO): YES